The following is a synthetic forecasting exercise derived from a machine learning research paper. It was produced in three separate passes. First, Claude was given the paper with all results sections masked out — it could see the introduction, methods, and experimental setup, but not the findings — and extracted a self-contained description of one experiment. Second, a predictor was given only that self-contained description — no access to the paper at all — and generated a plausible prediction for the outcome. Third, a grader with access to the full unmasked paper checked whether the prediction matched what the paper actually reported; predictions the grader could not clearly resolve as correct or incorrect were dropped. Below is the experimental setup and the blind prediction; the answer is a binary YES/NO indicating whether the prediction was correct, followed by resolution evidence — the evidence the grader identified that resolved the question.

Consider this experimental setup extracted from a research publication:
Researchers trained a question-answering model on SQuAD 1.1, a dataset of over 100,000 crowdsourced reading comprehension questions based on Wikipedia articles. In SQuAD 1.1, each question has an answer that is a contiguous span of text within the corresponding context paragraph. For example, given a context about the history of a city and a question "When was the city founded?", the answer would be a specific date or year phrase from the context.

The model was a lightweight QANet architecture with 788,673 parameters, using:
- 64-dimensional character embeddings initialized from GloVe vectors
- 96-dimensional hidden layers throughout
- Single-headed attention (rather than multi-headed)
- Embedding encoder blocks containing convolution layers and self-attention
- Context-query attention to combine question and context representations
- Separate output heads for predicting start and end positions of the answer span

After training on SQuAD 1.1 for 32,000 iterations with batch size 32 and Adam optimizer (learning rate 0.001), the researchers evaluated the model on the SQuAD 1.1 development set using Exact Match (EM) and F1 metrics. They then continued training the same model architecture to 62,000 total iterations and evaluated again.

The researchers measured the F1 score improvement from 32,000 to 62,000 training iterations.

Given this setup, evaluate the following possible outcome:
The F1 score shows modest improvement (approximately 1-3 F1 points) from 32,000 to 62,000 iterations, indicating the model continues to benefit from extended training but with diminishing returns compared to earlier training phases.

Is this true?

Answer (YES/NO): YES